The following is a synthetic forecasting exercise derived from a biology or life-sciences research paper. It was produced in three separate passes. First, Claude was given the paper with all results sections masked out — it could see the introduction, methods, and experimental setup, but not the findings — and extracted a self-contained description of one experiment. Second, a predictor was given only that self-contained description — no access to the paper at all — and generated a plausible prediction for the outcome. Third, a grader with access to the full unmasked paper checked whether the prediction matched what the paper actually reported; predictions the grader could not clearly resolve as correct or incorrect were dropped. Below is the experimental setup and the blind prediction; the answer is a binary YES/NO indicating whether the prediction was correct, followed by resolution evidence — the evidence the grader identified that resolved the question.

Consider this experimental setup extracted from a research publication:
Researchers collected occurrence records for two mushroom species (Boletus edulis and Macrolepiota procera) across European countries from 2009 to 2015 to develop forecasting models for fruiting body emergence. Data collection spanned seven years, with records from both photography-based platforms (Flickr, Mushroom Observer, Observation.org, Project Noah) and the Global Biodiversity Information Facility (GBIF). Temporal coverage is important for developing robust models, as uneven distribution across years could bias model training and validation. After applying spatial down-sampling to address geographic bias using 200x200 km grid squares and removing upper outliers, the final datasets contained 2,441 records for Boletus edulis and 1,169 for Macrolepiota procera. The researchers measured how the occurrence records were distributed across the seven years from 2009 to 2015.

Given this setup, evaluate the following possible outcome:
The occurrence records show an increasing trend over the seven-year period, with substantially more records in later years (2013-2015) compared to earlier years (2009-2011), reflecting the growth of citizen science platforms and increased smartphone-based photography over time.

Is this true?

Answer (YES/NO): NO